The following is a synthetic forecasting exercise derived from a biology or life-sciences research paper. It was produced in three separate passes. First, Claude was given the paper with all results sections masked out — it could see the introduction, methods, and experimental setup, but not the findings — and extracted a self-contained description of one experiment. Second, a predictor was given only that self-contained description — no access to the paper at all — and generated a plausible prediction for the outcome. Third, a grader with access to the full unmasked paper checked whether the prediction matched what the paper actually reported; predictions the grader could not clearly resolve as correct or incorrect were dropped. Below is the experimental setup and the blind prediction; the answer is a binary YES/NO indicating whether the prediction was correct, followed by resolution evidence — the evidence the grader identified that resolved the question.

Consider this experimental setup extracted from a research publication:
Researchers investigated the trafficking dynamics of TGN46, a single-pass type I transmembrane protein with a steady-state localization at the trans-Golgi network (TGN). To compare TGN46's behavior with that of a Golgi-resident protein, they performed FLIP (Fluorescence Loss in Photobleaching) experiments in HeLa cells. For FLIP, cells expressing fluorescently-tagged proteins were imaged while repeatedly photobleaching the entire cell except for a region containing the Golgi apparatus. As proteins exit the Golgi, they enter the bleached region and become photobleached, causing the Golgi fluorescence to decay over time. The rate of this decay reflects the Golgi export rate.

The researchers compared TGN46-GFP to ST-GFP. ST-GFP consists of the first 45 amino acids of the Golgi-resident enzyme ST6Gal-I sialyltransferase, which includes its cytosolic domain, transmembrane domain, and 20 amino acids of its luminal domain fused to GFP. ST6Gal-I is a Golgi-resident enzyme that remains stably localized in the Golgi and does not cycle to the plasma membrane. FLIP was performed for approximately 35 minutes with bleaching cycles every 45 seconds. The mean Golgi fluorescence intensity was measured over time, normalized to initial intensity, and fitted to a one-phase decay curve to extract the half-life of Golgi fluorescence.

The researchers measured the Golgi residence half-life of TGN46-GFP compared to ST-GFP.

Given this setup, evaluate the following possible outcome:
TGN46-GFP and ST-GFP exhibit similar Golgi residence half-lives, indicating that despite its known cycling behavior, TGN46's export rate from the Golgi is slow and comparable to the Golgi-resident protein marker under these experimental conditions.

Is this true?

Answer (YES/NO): NO